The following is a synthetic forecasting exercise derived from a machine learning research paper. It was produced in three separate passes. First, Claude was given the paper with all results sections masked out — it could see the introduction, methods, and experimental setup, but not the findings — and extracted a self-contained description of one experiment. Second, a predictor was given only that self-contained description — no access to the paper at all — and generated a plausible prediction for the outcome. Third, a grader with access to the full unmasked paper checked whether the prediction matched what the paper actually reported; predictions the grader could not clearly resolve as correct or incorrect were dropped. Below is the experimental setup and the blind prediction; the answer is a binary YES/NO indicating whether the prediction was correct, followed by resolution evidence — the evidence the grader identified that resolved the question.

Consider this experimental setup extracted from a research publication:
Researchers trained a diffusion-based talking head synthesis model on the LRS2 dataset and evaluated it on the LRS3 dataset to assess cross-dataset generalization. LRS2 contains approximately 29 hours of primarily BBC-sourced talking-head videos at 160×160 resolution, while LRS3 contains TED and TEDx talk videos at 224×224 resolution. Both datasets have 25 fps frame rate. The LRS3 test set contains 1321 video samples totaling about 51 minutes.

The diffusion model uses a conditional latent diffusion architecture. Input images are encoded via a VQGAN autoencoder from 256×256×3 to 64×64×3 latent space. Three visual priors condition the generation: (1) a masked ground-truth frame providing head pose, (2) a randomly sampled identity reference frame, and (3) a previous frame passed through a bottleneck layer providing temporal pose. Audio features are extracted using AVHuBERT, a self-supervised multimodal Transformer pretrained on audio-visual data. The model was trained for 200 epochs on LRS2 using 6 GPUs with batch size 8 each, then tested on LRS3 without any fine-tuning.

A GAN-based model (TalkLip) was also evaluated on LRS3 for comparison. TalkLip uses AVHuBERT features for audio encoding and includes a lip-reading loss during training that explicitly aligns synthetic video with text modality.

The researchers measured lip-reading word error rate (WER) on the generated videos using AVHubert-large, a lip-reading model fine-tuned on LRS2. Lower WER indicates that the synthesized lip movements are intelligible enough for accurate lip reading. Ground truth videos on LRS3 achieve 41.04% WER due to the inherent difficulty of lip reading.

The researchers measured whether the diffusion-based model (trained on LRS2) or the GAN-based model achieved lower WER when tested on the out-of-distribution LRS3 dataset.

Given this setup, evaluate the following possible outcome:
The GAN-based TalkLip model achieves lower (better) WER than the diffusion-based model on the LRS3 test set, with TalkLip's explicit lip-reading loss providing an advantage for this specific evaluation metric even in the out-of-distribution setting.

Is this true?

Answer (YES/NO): YES